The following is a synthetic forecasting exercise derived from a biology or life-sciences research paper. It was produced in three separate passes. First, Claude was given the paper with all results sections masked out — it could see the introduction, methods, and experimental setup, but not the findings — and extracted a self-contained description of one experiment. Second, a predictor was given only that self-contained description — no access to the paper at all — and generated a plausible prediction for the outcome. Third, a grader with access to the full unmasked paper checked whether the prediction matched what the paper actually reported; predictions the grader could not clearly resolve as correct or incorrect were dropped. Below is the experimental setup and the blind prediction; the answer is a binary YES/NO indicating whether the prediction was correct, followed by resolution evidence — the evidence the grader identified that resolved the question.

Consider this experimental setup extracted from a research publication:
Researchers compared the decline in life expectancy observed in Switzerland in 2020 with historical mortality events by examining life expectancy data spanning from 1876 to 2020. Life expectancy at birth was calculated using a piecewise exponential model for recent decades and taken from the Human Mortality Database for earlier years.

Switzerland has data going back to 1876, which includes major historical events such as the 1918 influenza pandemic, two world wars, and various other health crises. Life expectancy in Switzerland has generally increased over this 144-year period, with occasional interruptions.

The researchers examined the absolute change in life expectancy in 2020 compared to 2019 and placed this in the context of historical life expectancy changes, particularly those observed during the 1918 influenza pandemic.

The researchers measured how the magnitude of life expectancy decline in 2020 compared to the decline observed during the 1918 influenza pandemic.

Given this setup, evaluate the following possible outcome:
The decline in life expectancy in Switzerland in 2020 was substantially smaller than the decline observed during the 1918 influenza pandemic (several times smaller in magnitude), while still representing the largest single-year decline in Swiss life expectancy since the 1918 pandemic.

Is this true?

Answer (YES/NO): NO